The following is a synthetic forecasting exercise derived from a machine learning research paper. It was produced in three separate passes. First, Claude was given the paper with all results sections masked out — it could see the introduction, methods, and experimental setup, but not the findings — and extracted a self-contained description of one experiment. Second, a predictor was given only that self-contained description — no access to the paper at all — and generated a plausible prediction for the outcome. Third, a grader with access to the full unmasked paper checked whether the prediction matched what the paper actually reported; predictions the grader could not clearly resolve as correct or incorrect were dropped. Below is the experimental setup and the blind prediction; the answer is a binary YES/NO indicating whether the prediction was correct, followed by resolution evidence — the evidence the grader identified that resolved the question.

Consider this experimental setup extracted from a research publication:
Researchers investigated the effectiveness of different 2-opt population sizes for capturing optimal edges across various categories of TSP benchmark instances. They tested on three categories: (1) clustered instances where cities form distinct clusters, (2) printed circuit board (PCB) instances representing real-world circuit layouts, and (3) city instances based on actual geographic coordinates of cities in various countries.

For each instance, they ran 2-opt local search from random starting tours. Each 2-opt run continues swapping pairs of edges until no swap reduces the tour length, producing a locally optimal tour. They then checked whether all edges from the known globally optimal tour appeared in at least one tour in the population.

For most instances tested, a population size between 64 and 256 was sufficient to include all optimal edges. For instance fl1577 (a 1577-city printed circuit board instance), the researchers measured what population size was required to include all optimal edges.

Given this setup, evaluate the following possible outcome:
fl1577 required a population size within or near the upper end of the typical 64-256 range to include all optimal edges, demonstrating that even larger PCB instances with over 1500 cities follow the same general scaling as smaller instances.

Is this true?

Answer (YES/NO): NO